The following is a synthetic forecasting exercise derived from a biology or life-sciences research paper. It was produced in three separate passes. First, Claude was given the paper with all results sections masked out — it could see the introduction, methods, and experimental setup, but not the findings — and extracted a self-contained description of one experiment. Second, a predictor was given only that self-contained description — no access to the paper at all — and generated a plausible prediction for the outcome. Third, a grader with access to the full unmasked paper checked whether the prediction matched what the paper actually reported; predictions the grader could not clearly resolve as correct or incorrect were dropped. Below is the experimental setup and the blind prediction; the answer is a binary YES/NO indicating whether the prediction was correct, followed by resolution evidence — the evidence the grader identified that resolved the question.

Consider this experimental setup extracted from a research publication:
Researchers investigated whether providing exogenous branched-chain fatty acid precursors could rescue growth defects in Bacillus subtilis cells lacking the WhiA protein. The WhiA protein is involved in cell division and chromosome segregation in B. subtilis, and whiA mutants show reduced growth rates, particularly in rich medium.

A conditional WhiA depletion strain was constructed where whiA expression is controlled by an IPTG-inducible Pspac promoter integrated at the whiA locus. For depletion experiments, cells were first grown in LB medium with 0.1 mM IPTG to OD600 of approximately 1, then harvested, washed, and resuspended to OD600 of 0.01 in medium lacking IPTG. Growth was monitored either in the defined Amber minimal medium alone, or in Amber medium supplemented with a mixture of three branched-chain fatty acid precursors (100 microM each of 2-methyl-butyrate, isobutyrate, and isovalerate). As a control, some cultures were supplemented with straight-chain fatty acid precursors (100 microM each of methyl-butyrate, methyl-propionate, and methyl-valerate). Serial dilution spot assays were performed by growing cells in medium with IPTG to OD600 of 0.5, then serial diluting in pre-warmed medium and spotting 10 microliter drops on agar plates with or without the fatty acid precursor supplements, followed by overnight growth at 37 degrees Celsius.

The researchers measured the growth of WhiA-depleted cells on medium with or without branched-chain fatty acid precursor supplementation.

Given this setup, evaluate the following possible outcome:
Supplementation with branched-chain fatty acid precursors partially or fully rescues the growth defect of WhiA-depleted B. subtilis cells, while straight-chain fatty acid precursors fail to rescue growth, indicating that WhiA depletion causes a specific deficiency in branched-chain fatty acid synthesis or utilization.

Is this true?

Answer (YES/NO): NO